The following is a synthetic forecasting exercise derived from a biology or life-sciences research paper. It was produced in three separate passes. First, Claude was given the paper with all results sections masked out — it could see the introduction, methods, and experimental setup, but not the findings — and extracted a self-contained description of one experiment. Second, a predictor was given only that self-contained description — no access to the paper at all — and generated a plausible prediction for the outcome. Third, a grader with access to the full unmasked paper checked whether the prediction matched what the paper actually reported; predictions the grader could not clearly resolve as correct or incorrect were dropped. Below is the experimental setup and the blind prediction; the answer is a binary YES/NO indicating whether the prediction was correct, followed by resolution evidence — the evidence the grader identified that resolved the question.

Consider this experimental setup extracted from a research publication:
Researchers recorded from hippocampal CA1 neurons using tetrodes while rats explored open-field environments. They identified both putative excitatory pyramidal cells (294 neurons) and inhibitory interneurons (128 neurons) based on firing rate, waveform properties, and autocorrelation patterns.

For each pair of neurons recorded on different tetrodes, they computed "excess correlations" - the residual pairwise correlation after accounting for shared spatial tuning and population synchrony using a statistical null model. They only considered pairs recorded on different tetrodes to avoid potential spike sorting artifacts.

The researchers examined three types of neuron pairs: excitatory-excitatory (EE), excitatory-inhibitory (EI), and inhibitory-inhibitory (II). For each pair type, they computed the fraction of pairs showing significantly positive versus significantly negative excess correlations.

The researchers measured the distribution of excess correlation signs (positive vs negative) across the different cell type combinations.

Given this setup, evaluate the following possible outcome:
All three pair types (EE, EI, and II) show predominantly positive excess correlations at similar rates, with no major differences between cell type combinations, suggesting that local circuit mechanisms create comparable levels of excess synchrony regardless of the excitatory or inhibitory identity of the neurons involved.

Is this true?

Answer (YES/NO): NO